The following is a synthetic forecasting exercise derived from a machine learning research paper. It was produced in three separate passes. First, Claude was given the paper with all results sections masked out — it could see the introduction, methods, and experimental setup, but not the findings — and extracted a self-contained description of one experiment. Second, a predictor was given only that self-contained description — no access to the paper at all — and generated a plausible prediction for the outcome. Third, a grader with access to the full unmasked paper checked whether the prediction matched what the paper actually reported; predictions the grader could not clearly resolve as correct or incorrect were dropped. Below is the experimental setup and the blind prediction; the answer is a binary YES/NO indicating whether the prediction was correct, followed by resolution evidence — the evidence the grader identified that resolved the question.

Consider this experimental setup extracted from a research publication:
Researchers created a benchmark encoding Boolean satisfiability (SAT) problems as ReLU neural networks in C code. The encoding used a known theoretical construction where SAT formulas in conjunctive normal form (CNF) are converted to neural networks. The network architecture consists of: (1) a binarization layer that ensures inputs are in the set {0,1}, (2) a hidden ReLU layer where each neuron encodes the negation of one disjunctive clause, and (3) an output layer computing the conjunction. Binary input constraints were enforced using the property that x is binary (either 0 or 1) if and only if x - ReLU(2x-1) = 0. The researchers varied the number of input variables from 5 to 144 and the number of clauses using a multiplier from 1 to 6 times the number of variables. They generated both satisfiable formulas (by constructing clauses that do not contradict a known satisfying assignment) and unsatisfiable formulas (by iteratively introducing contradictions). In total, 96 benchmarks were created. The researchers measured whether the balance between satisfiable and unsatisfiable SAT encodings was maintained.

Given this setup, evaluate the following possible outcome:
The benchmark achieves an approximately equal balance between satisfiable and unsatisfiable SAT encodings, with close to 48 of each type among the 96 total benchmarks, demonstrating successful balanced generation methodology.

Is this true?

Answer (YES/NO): YES